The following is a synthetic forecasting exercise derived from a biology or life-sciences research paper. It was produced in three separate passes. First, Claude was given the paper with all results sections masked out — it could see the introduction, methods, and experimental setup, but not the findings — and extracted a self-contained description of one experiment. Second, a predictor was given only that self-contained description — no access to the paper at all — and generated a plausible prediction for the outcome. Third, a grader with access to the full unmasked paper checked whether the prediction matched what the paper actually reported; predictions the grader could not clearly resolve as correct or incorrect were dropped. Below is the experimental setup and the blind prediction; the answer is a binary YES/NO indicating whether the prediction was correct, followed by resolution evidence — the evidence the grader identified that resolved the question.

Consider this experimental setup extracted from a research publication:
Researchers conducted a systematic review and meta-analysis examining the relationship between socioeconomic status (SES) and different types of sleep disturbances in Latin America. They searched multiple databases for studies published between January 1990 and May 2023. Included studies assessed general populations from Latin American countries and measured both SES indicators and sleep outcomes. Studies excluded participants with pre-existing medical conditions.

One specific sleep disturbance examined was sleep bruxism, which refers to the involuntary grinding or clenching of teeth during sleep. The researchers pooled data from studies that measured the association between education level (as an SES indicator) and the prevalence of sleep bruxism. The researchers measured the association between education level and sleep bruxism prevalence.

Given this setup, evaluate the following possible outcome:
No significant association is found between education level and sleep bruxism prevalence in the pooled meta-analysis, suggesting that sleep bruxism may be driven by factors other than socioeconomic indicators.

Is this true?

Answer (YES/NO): NO